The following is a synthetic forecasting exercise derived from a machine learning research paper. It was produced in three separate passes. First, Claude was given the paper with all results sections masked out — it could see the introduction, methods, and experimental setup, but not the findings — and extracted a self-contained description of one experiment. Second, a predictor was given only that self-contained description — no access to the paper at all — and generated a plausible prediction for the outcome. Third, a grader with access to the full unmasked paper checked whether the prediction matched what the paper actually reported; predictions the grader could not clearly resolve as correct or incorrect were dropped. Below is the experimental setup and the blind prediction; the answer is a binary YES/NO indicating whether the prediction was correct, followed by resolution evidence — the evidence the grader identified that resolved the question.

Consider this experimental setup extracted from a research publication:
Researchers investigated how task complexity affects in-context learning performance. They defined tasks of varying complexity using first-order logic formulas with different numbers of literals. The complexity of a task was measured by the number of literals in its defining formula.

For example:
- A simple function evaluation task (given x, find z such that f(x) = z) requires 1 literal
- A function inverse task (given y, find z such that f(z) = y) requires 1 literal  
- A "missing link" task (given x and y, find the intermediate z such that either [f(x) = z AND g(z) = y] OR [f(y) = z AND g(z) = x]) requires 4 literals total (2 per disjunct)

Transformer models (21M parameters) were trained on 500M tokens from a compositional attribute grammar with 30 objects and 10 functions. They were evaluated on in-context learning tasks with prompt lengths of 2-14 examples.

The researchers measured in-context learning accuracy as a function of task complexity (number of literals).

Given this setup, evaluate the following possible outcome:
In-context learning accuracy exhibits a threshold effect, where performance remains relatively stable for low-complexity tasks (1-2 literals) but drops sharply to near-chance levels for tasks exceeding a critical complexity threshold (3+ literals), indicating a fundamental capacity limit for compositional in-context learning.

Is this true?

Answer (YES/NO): NO